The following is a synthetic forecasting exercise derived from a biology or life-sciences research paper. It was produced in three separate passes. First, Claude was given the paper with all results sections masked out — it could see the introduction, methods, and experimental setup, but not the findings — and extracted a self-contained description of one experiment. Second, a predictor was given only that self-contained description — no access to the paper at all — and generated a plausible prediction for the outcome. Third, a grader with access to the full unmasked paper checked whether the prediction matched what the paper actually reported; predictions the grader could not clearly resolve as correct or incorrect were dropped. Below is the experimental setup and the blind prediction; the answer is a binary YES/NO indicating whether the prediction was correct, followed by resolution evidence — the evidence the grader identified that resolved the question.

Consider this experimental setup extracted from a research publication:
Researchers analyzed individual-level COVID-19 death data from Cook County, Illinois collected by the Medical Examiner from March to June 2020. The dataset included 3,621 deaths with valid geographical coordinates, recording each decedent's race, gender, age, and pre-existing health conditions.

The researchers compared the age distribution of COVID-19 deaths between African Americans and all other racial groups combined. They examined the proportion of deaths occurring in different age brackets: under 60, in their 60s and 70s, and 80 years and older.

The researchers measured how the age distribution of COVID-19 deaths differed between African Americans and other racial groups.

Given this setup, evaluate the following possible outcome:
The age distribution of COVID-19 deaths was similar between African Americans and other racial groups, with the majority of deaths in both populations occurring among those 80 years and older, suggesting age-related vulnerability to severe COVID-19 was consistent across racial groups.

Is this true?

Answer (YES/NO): NO